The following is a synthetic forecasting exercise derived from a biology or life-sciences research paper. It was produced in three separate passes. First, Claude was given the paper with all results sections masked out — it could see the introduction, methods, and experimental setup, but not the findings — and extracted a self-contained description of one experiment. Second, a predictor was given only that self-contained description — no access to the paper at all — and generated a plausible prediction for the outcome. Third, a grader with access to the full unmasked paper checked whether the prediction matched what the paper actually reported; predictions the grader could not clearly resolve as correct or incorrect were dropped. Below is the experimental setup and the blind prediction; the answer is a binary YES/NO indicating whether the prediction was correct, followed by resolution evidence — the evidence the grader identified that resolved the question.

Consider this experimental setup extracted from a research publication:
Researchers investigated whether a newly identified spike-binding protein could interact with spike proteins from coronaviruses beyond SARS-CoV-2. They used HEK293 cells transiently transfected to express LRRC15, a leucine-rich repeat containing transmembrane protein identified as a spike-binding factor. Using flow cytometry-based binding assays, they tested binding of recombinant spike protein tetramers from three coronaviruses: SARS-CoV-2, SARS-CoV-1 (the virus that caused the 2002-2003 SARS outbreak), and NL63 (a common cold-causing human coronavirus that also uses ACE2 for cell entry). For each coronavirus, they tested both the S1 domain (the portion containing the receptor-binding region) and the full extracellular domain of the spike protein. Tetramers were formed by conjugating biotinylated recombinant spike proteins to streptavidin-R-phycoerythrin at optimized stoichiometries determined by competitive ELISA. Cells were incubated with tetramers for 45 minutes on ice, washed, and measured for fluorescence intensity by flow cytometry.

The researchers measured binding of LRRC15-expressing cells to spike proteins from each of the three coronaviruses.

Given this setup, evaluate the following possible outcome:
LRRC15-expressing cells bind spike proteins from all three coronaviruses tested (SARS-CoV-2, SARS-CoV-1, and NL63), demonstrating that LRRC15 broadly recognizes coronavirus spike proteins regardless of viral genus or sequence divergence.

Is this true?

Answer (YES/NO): NO